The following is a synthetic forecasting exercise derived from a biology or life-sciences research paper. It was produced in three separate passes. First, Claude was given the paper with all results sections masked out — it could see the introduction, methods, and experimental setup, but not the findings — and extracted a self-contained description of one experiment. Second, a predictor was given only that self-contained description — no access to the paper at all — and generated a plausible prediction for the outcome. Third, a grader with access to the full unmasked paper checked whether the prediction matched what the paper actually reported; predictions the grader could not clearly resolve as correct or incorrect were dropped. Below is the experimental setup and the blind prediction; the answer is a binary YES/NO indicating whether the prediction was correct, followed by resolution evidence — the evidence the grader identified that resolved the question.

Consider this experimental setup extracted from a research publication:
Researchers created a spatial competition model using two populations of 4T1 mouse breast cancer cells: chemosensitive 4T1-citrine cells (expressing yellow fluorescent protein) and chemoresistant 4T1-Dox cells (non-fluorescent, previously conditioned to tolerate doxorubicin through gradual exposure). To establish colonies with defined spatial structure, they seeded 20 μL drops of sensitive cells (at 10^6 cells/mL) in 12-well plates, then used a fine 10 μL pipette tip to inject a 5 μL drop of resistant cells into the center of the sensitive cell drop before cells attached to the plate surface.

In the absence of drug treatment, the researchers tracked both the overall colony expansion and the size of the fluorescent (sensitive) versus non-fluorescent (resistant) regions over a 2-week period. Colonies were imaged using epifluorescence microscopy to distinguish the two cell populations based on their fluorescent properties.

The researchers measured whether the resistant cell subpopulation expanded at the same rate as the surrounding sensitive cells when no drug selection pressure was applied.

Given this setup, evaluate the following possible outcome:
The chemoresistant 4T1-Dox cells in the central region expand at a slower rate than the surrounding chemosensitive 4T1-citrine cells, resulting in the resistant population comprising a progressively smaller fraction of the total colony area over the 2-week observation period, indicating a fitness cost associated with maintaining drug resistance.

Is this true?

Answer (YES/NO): YES